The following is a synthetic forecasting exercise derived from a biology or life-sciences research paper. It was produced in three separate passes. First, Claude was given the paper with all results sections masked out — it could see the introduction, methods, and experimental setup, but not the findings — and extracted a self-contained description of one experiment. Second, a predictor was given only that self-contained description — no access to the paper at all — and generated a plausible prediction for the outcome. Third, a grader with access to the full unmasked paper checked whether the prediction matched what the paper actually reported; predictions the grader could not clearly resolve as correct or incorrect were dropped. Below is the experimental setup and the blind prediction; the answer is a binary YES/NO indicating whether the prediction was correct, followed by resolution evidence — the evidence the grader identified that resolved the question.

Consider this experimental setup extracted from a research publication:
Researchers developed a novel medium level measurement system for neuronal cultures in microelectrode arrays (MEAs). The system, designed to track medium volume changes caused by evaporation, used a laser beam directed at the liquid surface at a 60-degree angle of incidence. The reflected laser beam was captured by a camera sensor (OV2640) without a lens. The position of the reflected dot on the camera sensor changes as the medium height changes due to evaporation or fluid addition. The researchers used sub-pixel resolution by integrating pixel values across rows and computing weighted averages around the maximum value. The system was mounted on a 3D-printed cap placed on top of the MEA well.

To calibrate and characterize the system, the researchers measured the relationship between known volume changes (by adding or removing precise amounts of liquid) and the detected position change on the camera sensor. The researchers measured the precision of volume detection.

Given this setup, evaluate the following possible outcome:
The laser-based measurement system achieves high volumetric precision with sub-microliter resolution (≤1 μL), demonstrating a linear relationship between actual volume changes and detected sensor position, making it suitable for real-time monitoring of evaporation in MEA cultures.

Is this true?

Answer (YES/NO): NO